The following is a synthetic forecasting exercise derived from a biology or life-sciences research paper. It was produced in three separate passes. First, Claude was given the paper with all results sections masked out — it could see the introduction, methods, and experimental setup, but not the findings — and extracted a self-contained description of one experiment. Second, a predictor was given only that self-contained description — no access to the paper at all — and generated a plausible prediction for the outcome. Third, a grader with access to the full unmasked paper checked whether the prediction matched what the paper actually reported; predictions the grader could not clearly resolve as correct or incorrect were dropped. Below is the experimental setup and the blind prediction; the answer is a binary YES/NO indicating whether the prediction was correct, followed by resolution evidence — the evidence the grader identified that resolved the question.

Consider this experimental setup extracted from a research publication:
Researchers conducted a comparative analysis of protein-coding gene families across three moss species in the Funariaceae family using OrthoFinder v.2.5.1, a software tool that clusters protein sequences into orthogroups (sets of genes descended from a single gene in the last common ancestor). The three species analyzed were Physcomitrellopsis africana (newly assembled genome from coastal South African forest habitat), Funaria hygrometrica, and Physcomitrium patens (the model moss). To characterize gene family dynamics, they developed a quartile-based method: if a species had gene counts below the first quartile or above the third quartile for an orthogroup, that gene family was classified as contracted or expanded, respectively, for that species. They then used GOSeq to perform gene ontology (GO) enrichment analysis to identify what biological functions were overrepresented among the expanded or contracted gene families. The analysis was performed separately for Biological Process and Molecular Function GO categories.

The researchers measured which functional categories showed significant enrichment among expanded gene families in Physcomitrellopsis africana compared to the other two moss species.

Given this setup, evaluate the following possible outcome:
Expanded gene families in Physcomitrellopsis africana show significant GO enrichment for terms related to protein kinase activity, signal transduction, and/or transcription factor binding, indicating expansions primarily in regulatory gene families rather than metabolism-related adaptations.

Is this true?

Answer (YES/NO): NO